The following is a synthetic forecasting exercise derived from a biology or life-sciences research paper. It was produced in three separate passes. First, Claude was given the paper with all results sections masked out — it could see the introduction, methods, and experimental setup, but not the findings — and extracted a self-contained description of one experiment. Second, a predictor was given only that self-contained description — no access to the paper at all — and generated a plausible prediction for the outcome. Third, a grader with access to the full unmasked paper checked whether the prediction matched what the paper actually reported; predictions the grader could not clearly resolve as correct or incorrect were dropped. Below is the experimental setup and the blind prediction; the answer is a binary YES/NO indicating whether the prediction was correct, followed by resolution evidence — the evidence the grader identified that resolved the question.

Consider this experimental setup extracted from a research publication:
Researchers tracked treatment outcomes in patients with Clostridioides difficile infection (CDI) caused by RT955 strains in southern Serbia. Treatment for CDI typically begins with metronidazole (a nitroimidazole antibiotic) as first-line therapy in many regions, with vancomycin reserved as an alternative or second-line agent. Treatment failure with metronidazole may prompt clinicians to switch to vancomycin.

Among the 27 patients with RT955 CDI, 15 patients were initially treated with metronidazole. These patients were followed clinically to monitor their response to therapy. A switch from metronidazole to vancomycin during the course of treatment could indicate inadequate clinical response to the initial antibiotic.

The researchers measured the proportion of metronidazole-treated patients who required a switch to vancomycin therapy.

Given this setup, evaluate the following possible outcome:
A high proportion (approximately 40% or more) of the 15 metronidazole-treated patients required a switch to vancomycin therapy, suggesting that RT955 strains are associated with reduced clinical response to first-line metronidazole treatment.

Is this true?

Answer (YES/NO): YES